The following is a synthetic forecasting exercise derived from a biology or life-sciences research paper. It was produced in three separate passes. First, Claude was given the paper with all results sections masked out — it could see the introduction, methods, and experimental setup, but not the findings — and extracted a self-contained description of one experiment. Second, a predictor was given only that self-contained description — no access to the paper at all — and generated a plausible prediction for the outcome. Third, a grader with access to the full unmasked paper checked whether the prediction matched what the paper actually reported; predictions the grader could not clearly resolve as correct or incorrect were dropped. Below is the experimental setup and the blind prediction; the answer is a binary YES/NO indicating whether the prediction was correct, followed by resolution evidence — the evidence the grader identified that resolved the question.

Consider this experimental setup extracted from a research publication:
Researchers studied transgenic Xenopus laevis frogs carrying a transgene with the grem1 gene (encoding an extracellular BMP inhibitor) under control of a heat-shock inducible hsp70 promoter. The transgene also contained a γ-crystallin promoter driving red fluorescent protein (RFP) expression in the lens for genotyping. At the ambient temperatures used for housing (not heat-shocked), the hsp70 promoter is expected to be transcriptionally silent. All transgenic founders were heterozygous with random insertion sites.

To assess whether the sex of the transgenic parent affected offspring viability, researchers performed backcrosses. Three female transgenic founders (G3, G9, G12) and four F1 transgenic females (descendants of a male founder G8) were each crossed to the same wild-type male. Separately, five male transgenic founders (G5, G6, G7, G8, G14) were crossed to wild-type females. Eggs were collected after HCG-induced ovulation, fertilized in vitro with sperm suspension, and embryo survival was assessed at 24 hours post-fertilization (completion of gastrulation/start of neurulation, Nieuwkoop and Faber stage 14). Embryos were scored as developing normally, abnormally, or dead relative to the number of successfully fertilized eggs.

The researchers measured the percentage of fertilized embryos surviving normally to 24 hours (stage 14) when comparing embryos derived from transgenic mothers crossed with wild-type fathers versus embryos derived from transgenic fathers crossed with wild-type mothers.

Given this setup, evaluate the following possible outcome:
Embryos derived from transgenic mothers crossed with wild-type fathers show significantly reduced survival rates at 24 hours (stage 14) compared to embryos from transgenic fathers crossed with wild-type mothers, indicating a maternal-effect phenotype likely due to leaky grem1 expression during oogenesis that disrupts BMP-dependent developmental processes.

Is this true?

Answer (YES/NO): NO